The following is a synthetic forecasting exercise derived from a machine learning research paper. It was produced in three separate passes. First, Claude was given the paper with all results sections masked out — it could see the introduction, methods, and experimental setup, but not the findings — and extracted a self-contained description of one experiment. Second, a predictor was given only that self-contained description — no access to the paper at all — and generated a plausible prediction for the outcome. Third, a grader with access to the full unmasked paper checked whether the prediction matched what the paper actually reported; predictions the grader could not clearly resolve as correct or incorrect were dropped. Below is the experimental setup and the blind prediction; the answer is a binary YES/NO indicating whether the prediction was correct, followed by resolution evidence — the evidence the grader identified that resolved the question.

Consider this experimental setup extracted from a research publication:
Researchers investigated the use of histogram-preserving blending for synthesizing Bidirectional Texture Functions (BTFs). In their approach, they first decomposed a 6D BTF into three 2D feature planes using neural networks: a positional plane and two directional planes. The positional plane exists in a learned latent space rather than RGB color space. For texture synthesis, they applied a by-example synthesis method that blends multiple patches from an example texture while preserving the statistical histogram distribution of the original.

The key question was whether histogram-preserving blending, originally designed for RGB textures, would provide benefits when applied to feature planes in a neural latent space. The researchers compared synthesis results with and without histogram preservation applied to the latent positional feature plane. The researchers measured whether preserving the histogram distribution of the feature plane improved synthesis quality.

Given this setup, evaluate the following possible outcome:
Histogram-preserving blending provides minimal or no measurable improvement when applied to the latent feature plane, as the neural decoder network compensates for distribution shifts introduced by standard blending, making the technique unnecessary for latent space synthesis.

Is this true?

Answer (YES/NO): NO